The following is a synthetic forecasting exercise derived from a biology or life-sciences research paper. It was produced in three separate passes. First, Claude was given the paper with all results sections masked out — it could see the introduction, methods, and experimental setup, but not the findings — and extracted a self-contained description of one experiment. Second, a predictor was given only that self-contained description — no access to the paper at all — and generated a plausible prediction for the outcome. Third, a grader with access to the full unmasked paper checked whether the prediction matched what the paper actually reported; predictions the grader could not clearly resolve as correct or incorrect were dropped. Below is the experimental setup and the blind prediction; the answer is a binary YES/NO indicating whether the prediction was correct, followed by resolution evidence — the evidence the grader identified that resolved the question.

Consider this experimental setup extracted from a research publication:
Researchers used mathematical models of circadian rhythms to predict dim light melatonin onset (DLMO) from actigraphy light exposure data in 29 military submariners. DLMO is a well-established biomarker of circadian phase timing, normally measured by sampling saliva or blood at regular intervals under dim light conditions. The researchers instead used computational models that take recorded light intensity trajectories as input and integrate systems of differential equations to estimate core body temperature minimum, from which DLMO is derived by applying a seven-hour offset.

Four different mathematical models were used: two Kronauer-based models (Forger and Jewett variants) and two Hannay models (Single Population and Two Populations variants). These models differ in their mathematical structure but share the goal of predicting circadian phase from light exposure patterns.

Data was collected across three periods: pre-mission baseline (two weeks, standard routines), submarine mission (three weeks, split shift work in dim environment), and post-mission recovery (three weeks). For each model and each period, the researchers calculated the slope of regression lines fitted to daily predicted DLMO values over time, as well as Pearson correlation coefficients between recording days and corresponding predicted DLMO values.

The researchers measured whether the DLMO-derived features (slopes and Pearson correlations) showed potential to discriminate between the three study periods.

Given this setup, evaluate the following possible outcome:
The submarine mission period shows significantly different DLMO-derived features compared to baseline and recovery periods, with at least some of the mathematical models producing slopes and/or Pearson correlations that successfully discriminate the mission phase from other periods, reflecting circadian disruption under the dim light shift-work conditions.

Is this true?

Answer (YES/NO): YES